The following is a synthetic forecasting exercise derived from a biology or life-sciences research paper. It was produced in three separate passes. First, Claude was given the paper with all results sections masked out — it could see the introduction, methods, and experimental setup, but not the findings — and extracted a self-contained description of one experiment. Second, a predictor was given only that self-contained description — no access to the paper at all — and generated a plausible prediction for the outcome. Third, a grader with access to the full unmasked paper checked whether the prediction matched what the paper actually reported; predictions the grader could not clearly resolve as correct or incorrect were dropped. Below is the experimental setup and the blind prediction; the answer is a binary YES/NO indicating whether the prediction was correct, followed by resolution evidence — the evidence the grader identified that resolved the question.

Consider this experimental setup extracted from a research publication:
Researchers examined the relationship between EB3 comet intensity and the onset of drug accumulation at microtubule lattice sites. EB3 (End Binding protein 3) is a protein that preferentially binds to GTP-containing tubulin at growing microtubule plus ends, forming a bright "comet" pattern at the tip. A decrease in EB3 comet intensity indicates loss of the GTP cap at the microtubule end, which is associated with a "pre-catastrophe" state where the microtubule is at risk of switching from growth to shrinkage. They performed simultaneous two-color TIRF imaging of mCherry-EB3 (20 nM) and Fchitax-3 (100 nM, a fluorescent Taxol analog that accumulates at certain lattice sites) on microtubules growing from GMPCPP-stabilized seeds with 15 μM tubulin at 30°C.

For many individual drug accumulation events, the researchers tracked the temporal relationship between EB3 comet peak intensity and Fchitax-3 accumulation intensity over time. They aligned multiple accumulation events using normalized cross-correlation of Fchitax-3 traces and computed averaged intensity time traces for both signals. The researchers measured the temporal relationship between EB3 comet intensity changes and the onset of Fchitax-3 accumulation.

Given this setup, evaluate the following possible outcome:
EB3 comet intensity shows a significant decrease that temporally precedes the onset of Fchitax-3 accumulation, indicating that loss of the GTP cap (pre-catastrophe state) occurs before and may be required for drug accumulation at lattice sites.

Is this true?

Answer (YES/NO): YES